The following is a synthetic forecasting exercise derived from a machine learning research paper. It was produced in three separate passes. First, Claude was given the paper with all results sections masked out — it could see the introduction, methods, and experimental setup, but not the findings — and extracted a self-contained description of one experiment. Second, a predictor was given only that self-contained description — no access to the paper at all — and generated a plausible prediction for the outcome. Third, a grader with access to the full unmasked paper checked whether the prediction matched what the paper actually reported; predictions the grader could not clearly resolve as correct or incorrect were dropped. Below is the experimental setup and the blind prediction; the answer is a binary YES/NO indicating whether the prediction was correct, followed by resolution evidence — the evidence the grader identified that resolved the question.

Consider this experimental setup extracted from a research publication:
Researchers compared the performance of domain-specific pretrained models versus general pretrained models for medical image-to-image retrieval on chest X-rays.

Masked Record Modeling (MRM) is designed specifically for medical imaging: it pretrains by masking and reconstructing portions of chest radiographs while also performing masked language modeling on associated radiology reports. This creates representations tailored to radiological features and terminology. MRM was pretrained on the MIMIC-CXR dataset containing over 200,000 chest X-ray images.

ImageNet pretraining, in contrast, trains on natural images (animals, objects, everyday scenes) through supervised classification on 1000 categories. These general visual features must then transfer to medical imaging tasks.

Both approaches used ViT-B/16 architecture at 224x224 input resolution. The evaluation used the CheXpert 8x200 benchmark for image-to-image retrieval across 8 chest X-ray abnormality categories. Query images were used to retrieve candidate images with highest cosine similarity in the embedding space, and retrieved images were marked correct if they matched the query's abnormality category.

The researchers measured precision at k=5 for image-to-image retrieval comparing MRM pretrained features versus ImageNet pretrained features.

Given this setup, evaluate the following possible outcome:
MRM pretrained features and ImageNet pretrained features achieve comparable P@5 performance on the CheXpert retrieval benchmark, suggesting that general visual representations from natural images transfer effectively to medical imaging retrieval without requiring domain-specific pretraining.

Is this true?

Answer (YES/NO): NO